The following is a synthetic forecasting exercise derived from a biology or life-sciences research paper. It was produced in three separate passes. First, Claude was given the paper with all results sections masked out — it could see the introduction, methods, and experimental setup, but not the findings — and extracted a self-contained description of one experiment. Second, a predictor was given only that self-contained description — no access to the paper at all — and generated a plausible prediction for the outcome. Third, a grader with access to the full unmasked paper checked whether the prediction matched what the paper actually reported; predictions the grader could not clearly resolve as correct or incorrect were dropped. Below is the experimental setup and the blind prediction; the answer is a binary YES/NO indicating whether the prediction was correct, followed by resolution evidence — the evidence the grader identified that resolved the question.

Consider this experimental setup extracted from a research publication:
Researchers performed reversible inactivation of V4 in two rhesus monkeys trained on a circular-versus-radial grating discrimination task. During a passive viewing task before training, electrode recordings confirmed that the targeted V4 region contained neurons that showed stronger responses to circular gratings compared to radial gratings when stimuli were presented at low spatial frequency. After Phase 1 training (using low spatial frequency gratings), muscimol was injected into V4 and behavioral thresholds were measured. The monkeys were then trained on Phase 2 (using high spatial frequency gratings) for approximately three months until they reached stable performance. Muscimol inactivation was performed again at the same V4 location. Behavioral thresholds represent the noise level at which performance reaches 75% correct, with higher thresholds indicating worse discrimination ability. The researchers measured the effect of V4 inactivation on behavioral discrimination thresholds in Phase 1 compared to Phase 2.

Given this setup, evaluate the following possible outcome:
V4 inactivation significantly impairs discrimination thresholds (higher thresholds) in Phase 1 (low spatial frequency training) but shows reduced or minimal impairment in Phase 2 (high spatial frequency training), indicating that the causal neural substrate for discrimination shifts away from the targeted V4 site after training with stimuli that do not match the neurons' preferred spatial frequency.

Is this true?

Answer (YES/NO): YES